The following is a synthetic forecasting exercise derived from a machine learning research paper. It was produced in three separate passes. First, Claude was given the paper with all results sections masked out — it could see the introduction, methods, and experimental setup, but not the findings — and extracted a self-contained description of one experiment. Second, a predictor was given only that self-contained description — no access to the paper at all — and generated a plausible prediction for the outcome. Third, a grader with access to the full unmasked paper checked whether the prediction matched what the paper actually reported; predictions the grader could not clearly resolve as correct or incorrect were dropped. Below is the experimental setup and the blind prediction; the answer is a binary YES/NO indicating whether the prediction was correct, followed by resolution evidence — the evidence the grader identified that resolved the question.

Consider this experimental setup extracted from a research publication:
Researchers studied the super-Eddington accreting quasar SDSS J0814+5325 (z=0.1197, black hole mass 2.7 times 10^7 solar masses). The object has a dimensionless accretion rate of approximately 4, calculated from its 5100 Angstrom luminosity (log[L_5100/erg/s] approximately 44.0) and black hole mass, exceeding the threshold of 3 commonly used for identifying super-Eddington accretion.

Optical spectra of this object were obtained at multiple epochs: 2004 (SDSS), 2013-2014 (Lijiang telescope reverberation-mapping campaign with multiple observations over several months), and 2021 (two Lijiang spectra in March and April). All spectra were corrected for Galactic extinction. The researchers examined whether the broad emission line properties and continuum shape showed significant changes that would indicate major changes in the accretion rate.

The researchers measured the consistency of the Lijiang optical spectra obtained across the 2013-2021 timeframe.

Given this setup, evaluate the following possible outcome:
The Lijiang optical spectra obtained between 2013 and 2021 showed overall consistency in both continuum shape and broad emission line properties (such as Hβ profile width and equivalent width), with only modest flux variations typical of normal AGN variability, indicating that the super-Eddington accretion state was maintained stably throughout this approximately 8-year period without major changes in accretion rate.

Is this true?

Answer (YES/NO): YES